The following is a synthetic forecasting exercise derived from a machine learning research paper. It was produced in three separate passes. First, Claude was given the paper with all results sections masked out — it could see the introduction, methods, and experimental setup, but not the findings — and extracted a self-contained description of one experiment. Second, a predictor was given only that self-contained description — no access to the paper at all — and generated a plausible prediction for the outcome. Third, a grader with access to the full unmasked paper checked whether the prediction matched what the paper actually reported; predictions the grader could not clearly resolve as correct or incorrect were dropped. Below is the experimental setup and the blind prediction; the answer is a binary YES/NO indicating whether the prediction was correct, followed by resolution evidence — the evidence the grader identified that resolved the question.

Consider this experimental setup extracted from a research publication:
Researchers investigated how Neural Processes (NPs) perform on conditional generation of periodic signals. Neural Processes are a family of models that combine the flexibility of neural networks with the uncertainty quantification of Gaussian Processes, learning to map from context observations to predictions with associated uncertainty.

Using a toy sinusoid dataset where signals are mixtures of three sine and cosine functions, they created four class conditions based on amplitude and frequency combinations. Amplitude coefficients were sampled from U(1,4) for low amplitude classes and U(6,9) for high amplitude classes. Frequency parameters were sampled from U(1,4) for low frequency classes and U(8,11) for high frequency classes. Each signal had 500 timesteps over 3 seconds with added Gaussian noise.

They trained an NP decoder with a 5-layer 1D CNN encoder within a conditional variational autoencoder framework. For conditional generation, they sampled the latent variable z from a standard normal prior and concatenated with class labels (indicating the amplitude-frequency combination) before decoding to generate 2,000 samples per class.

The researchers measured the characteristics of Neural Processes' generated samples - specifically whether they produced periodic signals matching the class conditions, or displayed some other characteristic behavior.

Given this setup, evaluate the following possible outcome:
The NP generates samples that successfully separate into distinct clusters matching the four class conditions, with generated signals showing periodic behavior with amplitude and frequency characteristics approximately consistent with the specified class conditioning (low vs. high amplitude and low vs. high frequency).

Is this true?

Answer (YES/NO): NO